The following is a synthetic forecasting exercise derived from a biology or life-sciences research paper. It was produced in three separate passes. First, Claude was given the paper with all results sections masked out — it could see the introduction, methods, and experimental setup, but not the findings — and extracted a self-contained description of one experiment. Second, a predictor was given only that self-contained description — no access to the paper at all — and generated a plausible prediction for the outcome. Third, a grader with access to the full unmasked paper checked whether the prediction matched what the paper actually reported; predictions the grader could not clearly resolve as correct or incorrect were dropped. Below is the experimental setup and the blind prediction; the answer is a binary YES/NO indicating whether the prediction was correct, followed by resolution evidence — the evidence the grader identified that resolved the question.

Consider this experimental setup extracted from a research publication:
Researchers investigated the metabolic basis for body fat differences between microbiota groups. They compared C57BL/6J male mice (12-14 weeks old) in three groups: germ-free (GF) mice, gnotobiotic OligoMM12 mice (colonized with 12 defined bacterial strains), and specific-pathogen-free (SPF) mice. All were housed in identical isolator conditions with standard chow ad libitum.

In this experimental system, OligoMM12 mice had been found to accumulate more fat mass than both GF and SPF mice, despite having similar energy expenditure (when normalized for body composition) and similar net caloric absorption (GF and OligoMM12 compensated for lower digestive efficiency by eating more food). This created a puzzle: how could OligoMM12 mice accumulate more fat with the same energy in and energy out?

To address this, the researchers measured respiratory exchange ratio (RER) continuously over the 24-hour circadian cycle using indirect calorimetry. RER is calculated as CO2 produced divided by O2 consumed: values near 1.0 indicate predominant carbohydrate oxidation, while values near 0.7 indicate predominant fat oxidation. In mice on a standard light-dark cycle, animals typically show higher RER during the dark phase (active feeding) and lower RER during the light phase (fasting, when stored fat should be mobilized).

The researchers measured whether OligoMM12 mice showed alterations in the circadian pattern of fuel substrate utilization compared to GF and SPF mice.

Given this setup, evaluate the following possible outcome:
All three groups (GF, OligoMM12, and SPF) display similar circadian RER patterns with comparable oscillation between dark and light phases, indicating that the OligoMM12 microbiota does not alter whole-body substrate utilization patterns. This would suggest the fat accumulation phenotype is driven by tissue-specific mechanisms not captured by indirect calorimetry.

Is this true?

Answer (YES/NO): NO